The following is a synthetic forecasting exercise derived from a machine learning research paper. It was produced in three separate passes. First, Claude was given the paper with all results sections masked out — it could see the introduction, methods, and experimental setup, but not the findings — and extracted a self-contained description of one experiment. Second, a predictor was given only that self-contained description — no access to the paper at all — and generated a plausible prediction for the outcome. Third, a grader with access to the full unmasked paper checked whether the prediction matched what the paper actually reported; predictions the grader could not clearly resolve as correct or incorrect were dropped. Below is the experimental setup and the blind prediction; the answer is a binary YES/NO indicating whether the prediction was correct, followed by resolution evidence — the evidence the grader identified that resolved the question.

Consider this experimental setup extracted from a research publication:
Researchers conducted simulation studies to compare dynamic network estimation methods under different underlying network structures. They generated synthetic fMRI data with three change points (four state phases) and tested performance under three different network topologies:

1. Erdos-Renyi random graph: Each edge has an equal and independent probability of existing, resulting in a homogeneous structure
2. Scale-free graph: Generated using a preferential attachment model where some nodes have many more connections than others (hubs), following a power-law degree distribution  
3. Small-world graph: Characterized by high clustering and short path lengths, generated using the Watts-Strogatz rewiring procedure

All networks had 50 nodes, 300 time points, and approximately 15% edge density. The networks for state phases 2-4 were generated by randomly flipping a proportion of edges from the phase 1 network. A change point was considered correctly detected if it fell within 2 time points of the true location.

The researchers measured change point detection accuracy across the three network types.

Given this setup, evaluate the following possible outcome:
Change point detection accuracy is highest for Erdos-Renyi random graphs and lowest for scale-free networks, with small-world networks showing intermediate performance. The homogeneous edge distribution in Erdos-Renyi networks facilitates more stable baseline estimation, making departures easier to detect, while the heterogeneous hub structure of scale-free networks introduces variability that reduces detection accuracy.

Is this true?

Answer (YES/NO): NO